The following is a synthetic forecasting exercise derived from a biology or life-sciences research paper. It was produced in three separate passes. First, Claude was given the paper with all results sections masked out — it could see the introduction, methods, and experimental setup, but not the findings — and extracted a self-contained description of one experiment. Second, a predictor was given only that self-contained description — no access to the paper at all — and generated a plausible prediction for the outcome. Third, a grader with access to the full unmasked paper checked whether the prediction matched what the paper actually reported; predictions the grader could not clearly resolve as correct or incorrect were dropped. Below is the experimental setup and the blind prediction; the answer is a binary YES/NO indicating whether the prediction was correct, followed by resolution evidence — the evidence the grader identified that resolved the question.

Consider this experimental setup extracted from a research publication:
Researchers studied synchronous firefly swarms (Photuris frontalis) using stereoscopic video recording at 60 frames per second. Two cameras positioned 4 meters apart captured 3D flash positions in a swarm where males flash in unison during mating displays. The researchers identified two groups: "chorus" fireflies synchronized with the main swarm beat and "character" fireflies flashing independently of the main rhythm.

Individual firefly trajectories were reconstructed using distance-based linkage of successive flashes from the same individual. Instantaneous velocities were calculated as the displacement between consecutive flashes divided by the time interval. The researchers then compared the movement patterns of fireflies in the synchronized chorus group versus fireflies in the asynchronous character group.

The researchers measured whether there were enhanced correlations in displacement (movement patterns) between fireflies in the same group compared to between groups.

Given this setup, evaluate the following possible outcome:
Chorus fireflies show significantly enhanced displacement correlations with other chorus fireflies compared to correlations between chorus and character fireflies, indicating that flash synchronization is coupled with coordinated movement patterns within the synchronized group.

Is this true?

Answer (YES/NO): NO